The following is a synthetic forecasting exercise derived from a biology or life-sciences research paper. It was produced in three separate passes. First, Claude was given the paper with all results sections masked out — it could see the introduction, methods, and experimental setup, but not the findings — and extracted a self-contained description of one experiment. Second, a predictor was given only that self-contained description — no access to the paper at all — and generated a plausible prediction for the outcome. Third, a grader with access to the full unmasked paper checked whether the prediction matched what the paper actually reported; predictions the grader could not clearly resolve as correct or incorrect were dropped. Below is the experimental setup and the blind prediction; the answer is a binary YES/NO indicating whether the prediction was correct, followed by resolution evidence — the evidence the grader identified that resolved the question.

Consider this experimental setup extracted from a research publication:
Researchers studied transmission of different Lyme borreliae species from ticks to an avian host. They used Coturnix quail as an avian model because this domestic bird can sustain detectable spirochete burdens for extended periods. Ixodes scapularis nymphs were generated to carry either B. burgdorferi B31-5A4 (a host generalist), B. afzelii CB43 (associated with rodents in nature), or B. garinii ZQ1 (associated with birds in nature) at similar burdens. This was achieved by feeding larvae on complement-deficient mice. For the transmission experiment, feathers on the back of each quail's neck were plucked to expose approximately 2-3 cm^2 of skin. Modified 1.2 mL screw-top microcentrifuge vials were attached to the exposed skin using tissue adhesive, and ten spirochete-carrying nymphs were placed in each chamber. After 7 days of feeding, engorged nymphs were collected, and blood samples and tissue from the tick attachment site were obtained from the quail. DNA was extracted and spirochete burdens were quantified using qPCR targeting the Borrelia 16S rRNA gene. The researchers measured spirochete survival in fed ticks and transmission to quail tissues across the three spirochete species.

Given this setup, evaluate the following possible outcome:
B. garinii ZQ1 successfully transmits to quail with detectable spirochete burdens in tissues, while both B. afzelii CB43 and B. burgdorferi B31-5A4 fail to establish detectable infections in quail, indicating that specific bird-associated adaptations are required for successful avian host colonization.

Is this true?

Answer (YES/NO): NO